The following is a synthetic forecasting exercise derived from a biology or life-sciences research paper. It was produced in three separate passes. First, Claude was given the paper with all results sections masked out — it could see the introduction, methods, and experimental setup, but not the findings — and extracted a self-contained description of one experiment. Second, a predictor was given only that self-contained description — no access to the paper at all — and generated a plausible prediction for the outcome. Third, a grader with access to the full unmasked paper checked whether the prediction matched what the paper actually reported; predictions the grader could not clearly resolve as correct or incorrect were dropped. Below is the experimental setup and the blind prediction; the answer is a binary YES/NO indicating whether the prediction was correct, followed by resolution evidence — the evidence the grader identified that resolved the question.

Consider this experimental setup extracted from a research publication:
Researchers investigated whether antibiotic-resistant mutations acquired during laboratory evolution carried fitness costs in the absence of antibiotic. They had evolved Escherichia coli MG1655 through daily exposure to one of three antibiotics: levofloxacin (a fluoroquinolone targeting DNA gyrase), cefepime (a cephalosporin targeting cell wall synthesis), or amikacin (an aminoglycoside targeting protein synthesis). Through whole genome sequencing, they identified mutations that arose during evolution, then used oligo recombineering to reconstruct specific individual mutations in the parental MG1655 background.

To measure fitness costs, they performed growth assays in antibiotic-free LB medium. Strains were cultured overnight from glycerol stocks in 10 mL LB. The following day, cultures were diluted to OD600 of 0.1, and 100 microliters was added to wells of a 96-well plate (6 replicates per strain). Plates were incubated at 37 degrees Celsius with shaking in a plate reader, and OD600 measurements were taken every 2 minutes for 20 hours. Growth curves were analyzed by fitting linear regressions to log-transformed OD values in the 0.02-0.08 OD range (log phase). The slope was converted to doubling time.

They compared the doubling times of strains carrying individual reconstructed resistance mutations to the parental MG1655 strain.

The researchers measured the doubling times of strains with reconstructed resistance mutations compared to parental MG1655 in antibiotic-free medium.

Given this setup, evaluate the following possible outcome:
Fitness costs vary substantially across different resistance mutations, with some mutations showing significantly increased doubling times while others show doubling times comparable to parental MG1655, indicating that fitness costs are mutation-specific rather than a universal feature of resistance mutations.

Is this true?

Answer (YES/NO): NO